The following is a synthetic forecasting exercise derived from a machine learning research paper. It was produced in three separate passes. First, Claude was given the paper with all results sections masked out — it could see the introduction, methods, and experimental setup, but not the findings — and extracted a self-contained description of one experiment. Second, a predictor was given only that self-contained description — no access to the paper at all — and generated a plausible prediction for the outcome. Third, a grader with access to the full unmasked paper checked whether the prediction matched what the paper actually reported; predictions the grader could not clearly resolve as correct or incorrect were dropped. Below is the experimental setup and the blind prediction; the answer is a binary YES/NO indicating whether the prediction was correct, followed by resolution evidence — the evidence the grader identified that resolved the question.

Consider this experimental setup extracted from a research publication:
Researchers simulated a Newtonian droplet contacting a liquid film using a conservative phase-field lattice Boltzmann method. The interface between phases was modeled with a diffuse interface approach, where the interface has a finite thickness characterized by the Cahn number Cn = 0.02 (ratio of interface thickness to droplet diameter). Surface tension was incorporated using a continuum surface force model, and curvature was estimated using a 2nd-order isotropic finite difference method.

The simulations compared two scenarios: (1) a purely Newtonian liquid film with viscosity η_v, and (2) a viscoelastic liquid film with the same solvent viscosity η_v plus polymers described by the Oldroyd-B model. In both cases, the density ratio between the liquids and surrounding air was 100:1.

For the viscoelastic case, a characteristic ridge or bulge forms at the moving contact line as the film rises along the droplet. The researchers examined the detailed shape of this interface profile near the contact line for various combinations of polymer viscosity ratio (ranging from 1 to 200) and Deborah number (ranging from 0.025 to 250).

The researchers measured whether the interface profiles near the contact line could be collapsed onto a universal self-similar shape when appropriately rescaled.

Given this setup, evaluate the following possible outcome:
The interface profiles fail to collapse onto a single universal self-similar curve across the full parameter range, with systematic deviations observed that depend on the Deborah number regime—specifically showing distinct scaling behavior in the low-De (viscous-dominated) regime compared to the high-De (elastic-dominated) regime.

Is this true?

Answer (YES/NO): NO